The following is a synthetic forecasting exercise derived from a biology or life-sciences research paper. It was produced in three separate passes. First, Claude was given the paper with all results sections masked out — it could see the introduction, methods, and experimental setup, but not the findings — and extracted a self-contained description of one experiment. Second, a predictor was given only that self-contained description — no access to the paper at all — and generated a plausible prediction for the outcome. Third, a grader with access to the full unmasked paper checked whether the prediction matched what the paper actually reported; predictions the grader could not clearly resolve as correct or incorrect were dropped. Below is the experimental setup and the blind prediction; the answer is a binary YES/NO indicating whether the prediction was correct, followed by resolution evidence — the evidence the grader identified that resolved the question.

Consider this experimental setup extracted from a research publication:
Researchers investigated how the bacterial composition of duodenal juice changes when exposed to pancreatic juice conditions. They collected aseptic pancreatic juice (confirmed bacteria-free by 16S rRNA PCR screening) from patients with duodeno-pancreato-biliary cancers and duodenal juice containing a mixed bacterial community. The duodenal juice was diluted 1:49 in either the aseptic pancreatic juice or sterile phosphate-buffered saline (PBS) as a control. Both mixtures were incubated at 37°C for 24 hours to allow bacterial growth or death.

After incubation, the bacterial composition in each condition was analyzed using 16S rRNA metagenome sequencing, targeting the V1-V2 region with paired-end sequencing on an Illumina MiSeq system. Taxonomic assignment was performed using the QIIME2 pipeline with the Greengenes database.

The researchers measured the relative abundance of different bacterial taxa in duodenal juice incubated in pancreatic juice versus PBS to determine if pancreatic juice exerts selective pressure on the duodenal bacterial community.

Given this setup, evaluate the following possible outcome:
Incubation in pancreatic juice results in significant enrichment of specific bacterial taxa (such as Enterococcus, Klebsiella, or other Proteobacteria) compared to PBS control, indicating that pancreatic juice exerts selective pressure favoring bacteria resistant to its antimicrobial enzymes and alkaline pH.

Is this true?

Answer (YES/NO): YES